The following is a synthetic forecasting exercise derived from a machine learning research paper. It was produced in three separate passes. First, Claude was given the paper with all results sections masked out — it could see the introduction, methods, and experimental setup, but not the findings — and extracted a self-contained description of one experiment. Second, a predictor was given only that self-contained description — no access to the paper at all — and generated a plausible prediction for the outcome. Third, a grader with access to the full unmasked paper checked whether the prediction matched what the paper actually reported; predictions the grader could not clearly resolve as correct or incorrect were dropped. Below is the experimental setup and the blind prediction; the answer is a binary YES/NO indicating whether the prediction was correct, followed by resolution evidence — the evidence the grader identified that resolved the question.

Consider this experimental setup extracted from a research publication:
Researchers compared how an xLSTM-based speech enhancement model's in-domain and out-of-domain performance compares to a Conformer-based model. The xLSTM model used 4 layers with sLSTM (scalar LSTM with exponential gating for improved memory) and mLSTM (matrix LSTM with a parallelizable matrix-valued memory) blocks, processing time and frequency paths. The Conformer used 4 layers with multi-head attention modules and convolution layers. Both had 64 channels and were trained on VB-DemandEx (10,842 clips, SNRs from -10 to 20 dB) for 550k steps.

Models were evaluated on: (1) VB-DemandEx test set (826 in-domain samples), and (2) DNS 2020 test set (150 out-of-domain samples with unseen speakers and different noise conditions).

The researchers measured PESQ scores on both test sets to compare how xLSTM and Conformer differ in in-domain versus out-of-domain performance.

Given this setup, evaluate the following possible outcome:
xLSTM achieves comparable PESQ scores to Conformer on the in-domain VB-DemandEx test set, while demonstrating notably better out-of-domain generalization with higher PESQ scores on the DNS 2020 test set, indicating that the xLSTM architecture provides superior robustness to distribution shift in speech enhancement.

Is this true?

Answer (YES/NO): NO